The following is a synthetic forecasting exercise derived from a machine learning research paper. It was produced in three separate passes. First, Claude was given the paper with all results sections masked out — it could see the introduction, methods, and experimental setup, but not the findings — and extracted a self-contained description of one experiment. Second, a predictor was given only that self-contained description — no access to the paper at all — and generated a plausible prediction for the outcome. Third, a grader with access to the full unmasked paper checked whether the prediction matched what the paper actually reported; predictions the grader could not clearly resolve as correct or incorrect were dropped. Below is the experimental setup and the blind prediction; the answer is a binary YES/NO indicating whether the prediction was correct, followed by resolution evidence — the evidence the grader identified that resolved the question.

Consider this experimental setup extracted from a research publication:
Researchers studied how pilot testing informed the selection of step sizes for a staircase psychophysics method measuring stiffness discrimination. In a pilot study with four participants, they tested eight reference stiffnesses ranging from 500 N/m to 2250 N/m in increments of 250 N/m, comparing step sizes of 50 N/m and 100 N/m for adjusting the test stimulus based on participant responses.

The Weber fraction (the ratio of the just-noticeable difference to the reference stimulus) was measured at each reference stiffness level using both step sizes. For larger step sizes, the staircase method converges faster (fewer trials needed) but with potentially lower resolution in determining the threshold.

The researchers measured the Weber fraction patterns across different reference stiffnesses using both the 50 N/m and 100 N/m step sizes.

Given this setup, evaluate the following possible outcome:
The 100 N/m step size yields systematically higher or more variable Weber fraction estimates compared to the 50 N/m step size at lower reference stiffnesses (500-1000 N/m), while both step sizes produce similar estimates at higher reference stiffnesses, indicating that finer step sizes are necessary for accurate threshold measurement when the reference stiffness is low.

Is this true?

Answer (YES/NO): NO